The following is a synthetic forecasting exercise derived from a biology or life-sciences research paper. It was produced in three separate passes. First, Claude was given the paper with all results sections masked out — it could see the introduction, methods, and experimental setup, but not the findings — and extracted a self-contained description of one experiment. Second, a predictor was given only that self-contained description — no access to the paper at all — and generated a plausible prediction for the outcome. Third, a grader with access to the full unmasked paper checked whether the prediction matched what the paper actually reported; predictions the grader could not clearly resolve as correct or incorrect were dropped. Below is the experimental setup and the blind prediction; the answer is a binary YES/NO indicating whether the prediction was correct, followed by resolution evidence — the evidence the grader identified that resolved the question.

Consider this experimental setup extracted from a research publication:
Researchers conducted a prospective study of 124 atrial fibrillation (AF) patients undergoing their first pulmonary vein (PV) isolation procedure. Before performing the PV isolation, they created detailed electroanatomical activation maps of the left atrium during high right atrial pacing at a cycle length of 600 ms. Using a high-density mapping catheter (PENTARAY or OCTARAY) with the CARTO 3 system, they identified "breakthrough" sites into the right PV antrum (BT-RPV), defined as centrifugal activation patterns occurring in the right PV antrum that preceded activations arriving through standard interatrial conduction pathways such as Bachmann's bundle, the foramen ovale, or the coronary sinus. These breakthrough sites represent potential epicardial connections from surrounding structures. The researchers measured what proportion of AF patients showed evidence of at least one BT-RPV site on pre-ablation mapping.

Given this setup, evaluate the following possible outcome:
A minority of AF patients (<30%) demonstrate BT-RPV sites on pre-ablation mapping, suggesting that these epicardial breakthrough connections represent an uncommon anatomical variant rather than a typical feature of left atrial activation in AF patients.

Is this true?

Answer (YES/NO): NO